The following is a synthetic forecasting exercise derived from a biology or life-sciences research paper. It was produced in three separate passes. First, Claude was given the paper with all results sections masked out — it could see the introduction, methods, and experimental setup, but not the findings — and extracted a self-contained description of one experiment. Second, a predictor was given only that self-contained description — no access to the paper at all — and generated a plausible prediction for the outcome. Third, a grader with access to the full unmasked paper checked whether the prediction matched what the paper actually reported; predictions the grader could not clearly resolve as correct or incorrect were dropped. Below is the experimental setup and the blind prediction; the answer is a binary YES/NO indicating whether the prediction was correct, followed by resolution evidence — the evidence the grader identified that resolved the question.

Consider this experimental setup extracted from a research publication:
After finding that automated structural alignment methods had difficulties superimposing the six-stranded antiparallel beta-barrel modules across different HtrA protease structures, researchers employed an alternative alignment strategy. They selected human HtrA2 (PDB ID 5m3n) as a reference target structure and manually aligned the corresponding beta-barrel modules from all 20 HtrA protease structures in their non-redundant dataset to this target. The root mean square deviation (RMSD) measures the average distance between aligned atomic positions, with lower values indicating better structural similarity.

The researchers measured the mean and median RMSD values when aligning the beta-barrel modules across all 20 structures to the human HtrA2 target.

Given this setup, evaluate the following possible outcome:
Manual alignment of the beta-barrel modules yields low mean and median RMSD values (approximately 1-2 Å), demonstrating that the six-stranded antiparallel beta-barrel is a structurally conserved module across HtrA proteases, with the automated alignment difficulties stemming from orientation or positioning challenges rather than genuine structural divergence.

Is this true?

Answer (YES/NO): NO